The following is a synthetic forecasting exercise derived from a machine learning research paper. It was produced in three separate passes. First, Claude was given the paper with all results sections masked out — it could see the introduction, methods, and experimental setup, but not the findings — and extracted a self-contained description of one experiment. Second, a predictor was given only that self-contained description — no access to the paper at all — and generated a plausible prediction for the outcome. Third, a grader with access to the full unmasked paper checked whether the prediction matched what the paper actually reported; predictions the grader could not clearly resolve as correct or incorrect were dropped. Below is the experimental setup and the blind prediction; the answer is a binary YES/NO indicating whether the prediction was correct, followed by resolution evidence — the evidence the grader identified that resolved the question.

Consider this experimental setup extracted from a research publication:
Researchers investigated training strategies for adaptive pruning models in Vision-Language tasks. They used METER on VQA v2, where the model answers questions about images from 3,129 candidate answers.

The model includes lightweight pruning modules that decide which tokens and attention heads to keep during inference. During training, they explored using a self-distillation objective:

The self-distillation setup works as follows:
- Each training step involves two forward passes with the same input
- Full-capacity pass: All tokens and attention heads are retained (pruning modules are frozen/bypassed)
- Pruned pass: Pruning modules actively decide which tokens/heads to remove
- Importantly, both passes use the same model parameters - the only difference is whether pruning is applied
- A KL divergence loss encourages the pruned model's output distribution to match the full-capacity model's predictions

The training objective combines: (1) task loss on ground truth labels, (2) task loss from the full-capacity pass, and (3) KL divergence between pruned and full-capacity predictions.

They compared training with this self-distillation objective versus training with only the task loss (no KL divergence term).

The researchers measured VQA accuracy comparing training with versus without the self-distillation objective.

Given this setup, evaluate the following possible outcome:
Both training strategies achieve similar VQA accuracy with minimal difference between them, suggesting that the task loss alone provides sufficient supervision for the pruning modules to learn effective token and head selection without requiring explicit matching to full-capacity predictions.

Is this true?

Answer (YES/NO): NO